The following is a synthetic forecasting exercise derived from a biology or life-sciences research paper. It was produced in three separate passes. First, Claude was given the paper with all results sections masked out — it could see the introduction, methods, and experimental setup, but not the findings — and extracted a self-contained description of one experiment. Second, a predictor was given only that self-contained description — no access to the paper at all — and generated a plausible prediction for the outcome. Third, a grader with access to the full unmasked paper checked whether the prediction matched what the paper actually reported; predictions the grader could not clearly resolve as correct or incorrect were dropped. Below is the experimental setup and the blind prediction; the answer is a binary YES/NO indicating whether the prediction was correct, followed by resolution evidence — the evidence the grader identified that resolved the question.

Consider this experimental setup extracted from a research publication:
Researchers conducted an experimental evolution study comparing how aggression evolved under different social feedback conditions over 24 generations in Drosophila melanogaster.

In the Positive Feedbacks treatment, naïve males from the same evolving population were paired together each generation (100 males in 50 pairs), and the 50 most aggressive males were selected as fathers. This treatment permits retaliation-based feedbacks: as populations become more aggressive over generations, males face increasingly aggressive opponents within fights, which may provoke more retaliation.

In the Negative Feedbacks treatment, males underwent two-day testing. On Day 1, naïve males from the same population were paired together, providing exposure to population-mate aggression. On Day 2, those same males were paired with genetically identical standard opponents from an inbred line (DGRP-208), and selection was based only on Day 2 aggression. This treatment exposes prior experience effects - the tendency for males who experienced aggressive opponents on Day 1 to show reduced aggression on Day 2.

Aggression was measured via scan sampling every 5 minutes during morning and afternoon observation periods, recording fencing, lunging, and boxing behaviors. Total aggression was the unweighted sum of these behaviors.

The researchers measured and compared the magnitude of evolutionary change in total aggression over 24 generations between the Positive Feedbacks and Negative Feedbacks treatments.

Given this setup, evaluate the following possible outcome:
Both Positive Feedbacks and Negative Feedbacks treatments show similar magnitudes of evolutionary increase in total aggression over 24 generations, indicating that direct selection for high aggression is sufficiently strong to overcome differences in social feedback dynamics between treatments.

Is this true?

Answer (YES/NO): NO